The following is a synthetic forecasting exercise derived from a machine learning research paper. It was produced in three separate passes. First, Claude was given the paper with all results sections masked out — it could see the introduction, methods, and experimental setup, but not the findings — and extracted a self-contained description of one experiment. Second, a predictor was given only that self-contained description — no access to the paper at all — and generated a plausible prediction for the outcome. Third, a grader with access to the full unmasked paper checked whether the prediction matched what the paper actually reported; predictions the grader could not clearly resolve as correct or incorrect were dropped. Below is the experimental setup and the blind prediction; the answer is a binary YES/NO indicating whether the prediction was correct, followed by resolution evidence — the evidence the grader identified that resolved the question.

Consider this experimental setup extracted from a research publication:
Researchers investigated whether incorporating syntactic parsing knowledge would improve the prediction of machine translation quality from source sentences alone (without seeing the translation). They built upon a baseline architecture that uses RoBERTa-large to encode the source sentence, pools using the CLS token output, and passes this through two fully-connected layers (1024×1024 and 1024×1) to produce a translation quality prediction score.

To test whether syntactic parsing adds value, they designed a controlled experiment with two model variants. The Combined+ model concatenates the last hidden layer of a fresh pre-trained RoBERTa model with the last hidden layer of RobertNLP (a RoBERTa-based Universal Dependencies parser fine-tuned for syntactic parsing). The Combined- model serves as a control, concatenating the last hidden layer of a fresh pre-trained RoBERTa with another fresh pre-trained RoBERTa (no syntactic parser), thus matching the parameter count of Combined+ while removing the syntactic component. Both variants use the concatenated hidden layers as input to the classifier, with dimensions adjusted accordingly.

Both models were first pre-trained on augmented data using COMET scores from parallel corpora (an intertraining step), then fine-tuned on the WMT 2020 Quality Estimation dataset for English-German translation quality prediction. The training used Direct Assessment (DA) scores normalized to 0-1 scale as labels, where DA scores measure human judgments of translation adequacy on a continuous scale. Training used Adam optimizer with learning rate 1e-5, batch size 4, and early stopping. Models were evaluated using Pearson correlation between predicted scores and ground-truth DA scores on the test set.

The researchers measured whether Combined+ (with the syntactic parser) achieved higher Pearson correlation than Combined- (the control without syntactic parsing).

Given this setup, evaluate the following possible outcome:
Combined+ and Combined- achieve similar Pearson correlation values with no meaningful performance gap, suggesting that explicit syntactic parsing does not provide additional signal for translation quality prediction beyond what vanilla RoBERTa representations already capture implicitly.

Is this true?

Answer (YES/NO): NO